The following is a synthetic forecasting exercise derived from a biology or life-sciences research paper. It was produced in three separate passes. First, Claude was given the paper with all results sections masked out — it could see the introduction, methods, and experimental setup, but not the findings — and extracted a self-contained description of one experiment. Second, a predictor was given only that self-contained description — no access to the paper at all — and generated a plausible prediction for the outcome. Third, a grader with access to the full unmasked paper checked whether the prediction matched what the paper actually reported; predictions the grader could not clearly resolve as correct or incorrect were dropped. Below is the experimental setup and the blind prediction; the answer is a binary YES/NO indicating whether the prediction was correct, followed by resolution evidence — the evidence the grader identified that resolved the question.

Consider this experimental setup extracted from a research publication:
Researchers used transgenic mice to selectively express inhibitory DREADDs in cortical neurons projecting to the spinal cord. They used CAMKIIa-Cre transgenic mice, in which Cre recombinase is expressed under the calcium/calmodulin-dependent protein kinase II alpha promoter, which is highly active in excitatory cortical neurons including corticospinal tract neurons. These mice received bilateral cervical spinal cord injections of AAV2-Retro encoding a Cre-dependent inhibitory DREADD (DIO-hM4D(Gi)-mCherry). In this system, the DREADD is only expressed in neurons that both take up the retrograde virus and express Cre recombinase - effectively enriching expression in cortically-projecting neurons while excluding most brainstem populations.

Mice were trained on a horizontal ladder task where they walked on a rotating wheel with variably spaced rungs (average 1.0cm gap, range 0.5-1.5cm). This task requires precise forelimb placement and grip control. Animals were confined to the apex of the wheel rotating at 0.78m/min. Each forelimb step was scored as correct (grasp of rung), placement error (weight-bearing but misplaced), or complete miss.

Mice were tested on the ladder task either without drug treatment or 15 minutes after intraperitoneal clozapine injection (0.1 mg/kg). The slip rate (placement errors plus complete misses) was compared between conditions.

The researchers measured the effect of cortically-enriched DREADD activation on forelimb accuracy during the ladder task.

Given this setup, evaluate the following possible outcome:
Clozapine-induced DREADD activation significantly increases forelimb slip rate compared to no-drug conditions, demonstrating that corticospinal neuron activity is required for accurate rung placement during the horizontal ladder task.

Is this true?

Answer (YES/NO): YES